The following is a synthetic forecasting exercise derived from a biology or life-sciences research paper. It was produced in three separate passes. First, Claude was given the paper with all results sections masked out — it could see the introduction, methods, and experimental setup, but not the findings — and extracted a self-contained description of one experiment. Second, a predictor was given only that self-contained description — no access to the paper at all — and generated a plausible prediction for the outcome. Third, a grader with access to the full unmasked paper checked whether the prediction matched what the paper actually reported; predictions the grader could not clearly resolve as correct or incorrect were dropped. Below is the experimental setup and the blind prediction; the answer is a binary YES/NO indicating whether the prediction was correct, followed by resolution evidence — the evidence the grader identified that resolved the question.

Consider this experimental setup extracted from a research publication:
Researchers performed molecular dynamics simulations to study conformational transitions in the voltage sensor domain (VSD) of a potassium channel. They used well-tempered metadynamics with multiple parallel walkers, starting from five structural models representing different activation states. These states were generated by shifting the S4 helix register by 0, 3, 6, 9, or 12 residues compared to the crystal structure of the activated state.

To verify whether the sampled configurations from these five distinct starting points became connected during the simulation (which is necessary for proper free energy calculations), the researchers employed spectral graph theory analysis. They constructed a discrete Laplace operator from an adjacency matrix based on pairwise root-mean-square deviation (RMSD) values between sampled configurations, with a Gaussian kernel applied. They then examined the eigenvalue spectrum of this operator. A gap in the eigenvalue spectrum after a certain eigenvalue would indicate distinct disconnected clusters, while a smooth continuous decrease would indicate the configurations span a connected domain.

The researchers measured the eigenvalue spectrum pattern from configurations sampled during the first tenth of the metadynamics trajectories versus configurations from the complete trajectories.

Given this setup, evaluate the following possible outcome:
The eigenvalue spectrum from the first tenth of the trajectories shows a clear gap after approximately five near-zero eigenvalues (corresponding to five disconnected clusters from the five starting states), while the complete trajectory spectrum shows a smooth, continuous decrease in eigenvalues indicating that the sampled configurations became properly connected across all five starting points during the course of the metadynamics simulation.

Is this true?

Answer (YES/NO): NO